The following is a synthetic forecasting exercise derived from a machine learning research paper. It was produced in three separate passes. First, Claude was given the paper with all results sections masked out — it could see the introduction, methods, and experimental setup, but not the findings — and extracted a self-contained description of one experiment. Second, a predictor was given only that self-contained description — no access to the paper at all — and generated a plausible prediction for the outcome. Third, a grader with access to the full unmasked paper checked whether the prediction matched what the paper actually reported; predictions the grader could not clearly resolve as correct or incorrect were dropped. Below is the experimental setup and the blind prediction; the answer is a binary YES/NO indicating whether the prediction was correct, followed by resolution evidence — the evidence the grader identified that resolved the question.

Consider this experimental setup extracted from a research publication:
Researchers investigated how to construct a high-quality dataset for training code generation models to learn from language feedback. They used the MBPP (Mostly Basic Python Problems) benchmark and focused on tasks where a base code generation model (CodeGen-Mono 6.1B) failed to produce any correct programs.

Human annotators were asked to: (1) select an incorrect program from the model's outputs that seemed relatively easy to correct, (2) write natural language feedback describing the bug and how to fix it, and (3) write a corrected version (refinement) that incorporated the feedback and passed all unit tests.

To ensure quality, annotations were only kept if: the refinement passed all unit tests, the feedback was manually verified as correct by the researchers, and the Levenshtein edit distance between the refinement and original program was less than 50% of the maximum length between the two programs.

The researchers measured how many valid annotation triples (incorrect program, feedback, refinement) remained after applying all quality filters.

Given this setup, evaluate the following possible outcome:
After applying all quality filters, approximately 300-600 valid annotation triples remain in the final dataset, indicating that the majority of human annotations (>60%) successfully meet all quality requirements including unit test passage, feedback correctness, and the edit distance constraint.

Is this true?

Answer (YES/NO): NO